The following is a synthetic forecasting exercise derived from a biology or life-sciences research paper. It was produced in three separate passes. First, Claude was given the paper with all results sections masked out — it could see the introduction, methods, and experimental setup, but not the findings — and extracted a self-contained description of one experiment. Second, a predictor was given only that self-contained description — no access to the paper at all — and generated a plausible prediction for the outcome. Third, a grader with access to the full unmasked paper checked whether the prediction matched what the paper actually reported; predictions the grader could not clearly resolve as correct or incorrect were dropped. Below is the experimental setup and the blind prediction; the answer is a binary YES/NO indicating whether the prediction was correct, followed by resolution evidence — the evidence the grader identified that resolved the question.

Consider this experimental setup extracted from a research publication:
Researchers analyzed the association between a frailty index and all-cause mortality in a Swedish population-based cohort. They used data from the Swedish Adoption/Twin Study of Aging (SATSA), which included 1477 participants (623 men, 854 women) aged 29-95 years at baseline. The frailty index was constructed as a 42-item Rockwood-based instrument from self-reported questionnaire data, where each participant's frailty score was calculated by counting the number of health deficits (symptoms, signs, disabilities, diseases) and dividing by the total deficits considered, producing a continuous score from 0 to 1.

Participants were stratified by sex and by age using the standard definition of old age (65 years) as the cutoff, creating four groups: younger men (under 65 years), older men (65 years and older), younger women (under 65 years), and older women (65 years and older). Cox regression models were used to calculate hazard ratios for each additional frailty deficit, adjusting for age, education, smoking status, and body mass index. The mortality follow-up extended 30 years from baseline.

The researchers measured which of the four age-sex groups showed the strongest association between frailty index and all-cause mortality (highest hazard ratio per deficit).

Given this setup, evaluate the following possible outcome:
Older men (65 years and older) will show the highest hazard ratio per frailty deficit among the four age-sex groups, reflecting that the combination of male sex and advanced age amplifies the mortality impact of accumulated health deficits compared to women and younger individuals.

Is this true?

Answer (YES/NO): NO